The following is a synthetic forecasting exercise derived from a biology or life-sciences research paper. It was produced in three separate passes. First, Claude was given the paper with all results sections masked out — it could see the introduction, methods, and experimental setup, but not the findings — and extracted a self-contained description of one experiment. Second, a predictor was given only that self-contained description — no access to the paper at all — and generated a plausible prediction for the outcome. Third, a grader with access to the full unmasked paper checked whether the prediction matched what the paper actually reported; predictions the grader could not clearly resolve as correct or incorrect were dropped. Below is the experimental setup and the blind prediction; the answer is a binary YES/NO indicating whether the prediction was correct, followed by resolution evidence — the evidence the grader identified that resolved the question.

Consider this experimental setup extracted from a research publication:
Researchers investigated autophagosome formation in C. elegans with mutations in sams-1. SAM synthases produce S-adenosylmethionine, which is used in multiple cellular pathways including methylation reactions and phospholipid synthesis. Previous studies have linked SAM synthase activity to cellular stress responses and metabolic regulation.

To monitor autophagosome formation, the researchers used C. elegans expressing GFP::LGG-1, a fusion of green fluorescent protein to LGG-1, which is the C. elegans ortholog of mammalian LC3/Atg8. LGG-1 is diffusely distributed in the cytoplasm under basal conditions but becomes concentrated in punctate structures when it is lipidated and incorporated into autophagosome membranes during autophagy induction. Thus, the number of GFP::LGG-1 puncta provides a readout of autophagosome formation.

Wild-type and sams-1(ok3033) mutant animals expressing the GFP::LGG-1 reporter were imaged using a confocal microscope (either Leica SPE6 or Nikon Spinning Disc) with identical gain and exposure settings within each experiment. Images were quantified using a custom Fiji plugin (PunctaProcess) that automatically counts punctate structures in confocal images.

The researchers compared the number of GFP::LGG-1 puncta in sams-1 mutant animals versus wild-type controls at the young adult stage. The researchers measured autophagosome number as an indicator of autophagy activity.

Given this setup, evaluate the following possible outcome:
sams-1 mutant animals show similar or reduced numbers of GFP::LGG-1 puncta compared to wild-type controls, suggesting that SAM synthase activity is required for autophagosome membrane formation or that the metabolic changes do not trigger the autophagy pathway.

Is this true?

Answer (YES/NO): NO